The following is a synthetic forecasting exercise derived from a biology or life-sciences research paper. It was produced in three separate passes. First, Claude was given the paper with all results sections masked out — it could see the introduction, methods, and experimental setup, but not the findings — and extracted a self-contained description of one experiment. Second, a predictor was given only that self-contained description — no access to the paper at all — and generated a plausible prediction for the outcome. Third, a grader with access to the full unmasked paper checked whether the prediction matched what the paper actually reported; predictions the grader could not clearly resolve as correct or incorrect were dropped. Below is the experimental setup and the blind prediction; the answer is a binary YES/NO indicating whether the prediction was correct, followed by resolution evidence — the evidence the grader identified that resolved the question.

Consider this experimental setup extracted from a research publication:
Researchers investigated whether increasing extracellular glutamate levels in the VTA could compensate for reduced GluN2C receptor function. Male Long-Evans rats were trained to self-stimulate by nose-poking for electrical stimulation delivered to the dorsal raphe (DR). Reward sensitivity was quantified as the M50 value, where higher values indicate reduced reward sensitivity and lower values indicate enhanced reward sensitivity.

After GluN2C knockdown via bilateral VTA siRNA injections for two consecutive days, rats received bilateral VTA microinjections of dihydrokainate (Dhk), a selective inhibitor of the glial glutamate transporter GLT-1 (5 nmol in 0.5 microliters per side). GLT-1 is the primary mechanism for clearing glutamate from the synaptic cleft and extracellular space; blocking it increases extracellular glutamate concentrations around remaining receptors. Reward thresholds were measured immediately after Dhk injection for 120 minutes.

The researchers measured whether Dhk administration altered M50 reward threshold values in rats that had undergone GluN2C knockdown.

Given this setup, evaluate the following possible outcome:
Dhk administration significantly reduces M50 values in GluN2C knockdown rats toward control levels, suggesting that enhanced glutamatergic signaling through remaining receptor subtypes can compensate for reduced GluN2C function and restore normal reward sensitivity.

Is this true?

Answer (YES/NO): NO